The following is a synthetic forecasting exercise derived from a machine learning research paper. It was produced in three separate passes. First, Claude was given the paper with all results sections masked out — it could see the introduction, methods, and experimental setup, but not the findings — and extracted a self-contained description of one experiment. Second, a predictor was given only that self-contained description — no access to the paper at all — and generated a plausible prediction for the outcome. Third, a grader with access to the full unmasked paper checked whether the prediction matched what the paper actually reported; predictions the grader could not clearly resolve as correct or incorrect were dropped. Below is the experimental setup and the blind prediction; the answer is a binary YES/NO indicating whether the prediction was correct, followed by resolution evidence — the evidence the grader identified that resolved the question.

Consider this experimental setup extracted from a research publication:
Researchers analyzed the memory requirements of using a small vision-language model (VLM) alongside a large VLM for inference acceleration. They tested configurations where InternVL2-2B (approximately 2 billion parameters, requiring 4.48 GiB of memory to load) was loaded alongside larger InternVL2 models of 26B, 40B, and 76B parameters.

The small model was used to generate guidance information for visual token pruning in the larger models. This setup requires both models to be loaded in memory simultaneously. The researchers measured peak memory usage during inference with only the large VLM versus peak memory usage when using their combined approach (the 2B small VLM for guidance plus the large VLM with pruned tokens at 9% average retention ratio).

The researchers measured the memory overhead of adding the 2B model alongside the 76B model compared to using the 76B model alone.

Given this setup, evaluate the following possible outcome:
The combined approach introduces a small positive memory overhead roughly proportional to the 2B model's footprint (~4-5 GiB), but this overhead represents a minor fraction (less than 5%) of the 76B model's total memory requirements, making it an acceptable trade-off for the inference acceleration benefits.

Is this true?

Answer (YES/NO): NO